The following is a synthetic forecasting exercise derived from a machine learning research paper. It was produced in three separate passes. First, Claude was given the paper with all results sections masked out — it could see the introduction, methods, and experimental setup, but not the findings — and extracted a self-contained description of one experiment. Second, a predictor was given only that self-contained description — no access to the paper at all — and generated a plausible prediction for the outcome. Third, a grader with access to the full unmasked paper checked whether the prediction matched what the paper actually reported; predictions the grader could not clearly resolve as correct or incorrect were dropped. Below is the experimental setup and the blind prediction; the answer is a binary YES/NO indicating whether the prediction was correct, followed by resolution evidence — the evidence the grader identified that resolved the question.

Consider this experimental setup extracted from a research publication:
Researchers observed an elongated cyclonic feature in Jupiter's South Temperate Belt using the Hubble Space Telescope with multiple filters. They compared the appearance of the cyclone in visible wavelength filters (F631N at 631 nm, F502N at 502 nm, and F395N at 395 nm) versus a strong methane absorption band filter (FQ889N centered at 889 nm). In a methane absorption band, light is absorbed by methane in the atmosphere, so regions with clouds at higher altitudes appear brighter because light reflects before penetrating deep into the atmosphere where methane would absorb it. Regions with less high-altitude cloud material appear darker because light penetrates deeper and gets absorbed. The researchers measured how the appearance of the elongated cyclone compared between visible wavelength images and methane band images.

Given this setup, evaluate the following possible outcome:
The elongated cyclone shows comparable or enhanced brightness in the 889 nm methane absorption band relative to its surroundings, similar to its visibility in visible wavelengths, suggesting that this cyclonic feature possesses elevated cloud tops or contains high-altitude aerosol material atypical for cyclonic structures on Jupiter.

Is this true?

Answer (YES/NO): NO